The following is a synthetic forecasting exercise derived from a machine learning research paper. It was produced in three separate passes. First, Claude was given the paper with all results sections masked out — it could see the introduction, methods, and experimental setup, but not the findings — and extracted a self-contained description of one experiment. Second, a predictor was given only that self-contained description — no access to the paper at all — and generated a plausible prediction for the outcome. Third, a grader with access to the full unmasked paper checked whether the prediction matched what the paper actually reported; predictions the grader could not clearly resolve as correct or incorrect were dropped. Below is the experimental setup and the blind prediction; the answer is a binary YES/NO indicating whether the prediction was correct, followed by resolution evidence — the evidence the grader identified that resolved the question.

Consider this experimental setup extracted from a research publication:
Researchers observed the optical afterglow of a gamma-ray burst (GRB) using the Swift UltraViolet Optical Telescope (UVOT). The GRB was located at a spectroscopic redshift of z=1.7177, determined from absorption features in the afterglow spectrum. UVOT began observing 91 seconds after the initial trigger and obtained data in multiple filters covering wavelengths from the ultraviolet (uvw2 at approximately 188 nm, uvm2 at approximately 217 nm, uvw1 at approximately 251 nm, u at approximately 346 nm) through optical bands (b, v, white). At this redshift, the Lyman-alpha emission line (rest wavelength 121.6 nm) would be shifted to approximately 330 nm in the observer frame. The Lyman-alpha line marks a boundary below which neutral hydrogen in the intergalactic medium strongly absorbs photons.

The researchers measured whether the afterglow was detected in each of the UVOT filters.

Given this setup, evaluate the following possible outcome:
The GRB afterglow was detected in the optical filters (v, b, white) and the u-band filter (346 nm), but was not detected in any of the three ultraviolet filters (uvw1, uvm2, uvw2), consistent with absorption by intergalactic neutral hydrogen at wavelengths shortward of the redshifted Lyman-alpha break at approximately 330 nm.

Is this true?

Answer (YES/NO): NO